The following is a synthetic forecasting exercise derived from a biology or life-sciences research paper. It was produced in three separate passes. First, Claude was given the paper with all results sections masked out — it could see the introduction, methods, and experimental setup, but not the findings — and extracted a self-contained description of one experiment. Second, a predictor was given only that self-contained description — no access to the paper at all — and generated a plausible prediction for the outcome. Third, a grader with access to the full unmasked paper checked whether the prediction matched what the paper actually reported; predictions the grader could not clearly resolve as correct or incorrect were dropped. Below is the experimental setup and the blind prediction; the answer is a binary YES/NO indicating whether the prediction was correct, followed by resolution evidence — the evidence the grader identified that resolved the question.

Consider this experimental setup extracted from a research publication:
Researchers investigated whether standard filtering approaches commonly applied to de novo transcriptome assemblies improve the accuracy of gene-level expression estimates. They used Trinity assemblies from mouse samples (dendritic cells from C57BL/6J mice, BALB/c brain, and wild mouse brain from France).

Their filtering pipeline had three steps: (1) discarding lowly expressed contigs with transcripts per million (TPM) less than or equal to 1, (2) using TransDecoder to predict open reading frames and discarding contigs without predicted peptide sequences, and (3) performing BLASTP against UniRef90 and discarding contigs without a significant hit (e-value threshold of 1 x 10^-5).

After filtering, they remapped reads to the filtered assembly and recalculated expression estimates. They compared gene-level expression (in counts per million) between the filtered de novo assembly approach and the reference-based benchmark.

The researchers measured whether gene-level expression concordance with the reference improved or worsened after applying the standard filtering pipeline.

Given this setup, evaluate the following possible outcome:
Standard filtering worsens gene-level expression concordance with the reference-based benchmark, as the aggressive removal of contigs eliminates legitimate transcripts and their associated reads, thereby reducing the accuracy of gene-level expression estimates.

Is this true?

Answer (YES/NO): NO